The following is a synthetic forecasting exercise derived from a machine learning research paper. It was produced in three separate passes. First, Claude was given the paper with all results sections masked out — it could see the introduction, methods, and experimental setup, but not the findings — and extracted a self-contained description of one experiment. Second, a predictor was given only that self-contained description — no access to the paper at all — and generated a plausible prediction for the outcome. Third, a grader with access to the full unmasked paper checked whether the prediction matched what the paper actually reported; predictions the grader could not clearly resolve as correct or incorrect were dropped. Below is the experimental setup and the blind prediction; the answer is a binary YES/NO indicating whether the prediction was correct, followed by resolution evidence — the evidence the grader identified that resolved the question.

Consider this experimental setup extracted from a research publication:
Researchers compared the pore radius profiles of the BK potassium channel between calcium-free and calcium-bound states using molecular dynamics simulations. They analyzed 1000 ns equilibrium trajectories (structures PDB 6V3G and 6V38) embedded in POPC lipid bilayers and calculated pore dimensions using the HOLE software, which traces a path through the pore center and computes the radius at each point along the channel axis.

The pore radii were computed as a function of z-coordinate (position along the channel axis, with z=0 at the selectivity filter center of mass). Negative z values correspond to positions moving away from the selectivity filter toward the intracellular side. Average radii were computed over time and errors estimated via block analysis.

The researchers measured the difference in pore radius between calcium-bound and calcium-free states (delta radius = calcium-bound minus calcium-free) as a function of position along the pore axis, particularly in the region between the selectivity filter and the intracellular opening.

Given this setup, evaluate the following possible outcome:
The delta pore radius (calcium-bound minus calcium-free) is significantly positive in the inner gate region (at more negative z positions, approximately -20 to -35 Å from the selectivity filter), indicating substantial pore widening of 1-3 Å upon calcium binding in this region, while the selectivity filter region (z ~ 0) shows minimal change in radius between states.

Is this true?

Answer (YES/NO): NO